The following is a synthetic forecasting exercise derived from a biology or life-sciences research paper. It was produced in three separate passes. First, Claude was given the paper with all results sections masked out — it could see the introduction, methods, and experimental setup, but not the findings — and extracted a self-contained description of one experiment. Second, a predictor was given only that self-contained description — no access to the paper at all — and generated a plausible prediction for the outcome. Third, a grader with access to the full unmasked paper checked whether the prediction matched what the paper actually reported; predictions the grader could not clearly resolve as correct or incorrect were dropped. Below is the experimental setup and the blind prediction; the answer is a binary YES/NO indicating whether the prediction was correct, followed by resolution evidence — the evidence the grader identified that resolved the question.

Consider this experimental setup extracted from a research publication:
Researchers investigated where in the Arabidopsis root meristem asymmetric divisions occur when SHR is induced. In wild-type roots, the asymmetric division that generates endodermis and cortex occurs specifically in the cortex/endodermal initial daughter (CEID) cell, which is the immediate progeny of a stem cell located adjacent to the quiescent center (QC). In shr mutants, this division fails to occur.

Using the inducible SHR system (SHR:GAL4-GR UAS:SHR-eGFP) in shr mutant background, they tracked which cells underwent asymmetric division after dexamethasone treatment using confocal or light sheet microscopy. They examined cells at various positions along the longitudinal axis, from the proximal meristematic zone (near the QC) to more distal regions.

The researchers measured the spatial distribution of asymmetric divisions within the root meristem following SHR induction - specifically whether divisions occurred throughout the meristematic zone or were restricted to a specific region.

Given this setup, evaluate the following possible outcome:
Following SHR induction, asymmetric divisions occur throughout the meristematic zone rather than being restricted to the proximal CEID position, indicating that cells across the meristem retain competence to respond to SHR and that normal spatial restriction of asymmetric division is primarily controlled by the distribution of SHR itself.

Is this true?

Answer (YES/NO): YES